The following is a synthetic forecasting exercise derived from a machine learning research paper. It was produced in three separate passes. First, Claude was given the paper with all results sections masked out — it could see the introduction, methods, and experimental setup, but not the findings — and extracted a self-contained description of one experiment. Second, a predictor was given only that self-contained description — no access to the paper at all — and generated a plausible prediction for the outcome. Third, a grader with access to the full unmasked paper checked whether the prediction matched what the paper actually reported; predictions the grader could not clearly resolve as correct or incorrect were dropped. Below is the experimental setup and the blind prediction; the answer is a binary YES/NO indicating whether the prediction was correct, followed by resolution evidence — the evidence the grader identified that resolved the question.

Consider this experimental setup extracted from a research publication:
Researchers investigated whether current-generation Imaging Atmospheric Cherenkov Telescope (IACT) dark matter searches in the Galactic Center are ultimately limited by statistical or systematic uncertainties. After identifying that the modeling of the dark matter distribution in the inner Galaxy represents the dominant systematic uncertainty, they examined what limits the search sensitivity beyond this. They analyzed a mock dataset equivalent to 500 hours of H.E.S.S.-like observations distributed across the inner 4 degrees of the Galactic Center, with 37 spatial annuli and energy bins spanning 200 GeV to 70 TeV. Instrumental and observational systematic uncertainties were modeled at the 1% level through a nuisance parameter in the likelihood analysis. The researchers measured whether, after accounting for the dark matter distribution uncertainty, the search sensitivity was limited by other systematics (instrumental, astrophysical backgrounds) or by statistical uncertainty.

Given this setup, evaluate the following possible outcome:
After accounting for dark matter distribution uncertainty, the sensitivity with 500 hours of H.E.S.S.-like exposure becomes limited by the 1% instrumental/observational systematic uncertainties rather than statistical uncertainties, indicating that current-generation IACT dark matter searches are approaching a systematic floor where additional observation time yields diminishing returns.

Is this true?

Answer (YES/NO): NO